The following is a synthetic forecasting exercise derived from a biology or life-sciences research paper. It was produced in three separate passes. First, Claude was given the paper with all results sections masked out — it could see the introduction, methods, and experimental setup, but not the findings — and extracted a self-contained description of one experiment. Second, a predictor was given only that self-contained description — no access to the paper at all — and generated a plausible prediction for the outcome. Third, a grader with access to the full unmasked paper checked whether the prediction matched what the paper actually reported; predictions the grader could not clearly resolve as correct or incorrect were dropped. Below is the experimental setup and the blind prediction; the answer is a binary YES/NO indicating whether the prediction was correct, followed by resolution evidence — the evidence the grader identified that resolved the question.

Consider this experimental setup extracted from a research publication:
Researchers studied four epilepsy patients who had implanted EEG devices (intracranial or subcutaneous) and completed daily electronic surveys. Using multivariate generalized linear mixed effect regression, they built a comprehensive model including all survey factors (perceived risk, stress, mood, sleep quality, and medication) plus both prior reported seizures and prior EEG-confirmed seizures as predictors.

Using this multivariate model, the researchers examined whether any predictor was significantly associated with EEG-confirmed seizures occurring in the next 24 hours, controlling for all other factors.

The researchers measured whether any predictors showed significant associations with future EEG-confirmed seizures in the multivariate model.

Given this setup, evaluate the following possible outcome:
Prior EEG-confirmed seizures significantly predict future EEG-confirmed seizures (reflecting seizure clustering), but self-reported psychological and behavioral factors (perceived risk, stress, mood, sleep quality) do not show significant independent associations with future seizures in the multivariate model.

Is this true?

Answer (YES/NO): NO